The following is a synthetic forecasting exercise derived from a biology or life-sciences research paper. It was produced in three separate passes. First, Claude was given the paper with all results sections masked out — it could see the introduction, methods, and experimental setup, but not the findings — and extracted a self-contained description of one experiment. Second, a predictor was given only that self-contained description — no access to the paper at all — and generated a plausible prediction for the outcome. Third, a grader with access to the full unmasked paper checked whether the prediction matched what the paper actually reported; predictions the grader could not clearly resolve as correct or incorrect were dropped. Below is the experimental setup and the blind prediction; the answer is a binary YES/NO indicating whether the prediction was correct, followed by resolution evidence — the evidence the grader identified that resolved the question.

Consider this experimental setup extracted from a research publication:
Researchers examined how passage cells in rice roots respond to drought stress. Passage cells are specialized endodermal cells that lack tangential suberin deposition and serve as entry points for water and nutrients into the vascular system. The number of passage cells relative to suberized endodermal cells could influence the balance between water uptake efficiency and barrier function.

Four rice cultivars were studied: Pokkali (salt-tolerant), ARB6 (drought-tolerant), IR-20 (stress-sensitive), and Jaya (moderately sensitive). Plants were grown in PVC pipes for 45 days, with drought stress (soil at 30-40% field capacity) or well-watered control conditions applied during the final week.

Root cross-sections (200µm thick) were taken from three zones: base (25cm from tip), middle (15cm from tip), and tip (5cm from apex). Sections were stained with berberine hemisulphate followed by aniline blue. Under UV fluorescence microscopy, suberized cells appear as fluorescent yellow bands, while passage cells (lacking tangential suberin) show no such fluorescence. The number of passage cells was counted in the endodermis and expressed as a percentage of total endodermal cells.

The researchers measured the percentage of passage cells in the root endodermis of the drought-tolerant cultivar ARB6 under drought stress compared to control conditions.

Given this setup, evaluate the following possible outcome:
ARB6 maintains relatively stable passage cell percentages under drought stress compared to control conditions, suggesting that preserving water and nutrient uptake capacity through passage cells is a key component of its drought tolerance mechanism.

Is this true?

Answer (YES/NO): NO